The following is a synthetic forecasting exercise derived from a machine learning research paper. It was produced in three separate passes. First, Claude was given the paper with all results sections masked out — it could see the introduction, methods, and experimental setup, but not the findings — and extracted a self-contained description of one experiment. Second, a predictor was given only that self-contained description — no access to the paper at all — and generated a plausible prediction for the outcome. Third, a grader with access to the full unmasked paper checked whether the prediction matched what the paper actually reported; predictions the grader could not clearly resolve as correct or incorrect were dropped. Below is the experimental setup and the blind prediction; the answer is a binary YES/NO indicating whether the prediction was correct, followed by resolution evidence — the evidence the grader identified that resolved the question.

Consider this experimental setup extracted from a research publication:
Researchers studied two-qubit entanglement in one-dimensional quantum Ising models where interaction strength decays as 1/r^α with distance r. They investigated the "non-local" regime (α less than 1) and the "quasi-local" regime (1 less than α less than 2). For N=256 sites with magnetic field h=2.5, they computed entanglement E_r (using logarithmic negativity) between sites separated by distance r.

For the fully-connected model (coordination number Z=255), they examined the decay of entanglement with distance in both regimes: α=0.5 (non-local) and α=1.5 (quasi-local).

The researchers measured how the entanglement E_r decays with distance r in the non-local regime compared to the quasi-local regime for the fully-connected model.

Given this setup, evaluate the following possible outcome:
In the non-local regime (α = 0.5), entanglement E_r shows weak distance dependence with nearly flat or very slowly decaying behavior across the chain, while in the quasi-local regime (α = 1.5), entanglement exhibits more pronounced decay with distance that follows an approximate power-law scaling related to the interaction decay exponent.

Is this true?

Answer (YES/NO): NO